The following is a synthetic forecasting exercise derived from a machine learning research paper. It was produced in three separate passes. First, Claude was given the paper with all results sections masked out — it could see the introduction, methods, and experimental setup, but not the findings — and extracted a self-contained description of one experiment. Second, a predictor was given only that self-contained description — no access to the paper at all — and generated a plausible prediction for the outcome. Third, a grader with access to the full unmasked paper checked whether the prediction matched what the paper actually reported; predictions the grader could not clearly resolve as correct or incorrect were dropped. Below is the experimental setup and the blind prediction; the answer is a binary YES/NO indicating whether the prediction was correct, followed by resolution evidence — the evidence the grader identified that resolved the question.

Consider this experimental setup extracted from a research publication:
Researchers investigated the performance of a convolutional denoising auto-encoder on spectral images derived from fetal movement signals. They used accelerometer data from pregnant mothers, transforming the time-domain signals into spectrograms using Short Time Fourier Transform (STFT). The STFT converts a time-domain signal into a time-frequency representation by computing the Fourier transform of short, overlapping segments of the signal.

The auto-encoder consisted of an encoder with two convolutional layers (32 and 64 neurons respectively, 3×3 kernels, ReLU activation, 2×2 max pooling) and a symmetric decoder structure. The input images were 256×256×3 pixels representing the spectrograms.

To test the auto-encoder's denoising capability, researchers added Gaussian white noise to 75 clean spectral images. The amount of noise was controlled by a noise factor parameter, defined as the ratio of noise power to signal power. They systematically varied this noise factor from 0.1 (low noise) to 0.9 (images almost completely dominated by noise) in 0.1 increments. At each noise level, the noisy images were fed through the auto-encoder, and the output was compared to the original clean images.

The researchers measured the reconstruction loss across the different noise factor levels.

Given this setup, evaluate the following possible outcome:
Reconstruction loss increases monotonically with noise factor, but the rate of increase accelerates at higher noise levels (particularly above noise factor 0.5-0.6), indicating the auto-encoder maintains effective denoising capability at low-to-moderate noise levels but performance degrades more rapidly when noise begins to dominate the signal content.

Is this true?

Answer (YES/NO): NO